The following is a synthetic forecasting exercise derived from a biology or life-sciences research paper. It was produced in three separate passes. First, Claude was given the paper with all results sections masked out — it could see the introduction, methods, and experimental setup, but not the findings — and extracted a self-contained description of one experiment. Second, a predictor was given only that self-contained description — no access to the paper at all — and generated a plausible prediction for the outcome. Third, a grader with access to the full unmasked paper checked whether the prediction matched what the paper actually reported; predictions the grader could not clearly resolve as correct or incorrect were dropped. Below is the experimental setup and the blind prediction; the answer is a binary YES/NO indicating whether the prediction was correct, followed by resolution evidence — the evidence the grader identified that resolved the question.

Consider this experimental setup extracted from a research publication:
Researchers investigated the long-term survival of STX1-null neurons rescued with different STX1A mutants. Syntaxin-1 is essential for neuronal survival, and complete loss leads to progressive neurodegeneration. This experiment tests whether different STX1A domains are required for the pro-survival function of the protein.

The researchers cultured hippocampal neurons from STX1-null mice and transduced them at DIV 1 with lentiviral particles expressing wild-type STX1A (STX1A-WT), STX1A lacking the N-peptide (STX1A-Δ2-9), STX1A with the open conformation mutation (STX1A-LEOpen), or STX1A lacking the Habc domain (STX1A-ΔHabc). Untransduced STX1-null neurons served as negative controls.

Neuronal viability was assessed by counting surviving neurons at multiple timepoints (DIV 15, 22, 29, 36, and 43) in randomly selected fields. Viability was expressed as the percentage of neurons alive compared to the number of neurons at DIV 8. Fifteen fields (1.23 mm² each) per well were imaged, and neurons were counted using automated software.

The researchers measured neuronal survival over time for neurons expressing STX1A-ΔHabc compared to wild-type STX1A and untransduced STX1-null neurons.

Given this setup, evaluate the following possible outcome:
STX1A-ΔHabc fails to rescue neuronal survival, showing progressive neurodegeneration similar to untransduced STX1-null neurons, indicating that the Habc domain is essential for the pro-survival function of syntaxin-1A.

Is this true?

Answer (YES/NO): YES